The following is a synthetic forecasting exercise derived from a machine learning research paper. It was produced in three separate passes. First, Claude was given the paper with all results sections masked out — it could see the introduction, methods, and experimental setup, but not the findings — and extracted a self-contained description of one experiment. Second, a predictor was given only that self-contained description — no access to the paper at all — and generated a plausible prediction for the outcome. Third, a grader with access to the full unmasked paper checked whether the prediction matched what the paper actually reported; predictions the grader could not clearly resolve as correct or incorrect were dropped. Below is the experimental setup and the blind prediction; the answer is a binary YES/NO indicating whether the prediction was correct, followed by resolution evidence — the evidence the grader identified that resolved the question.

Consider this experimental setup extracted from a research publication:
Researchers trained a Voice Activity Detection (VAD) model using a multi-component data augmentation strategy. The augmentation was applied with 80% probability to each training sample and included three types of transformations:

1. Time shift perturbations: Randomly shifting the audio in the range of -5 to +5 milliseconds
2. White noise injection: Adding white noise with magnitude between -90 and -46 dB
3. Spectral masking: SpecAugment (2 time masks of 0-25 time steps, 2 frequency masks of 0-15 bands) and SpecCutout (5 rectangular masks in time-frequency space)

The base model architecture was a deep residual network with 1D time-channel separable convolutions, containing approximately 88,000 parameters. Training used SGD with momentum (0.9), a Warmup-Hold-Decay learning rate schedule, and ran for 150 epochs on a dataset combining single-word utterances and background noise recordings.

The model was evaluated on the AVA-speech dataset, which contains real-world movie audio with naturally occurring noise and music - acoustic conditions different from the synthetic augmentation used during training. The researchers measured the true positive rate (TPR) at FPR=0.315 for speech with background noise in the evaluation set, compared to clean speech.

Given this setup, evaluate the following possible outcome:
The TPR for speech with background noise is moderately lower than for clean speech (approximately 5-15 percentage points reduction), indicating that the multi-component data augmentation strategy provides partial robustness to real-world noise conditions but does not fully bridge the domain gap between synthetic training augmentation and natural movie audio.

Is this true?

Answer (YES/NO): YES